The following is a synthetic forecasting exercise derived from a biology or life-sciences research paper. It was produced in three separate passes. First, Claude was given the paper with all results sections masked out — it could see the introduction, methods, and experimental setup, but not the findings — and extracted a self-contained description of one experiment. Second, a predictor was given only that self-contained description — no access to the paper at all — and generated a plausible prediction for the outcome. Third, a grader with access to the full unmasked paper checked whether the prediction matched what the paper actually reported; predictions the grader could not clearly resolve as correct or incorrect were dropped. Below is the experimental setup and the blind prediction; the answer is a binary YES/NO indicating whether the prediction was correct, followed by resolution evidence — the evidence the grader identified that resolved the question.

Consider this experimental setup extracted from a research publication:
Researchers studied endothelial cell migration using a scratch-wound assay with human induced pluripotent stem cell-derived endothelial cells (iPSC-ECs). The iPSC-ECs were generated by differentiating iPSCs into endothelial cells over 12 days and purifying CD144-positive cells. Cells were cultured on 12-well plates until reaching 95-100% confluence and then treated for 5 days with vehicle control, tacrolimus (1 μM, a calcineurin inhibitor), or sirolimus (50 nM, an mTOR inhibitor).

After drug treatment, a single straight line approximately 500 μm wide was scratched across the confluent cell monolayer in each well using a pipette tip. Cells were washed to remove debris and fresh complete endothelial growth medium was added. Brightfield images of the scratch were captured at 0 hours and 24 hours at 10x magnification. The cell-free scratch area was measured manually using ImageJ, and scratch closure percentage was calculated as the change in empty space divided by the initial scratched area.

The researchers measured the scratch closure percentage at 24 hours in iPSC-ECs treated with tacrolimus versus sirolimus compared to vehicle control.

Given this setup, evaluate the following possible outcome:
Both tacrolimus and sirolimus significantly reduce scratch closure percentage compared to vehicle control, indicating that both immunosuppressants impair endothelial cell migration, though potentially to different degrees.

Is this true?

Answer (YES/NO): NO